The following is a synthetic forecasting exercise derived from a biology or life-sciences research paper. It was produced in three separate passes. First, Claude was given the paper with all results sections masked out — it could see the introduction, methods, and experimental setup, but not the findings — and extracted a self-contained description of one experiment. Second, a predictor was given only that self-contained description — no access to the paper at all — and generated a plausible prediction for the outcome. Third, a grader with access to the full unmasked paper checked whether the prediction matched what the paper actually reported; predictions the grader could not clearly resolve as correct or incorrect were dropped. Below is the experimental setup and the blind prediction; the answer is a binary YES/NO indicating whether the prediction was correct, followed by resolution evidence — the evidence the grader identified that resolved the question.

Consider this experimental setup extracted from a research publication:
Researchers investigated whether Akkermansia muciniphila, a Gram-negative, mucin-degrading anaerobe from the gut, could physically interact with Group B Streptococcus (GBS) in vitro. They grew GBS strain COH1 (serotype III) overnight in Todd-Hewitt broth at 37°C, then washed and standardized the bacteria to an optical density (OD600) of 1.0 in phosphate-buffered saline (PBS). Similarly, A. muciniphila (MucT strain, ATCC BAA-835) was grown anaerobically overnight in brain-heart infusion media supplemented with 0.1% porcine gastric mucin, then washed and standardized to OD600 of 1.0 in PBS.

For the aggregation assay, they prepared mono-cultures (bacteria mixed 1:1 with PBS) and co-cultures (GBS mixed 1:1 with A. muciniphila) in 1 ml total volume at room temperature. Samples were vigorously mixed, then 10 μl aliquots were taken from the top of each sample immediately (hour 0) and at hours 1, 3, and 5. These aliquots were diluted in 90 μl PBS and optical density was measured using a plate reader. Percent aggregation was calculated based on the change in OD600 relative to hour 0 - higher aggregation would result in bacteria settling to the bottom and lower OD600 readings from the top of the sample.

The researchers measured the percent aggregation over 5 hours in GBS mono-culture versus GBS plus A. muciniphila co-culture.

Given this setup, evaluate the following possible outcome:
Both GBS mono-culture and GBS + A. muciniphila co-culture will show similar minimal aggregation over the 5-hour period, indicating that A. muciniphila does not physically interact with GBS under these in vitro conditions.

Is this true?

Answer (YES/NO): NO